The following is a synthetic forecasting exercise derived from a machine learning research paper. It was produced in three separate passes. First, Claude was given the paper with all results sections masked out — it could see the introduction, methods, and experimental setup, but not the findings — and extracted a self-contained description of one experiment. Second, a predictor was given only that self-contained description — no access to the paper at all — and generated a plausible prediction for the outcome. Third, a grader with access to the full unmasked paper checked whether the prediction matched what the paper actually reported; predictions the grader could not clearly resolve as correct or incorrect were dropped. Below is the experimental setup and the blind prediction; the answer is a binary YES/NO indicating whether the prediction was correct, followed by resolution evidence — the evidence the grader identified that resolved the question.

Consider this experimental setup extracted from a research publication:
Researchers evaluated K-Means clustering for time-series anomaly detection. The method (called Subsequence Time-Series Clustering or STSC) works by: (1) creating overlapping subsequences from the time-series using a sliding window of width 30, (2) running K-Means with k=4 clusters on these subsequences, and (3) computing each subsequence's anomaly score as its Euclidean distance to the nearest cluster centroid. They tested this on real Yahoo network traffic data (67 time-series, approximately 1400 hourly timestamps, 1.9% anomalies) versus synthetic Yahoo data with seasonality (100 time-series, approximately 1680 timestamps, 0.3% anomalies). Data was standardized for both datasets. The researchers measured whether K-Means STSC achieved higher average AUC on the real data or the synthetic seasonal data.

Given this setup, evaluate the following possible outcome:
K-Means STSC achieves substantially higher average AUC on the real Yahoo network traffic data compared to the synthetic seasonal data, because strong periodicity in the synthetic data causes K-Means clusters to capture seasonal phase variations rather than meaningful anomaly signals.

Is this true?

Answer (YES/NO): YES